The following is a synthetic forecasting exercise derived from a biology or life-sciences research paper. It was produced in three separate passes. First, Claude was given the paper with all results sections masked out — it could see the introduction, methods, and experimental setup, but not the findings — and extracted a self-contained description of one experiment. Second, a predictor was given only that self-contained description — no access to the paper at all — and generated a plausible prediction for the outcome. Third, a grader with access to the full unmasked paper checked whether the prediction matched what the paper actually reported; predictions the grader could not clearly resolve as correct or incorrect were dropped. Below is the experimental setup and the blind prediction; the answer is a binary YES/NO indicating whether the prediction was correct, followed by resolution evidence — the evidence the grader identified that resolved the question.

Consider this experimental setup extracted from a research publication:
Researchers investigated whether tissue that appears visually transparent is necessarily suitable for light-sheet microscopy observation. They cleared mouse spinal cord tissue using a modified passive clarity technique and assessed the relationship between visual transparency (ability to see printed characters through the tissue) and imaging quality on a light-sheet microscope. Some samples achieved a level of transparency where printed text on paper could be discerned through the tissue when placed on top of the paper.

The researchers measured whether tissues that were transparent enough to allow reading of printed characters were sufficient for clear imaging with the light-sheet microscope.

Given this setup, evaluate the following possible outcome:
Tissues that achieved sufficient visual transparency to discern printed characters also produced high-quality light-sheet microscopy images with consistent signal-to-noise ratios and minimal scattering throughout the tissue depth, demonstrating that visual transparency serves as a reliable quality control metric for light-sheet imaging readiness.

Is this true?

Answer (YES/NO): NO